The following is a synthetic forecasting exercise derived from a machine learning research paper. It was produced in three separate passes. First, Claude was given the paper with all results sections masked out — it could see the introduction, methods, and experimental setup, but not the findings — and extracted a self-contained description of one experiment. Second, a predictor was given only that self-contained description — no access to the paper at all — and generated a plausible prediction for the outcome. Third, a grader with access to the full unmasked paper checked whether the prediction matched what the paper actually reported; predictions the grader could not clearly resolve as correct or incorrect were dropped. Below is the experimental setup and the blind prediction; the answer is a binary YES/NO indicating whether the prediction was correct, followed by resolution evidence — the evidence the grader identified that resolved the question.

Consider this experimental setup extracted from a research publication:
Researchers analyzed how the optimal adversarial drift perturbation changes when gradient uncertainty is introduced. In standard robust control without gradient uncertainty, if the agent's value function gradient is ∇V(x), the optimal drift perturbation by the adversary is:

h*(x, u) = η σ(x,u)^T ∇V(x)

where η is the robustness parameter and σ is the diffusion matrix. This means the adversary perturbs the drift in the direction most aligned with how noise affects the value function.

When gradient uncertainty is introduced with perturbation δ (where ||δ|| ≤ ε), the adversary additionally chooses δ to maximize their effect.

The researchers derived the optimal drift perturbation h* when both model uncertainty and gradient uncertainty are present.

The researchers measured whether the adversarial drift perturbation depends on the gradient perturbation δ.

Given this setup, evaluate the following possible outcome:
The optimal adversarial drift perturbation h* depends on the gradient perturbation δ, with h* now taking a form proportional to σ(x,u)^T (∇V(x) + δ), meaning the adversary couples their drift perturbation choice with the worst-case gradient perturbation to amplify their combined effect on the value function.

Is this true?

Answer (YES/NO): YES